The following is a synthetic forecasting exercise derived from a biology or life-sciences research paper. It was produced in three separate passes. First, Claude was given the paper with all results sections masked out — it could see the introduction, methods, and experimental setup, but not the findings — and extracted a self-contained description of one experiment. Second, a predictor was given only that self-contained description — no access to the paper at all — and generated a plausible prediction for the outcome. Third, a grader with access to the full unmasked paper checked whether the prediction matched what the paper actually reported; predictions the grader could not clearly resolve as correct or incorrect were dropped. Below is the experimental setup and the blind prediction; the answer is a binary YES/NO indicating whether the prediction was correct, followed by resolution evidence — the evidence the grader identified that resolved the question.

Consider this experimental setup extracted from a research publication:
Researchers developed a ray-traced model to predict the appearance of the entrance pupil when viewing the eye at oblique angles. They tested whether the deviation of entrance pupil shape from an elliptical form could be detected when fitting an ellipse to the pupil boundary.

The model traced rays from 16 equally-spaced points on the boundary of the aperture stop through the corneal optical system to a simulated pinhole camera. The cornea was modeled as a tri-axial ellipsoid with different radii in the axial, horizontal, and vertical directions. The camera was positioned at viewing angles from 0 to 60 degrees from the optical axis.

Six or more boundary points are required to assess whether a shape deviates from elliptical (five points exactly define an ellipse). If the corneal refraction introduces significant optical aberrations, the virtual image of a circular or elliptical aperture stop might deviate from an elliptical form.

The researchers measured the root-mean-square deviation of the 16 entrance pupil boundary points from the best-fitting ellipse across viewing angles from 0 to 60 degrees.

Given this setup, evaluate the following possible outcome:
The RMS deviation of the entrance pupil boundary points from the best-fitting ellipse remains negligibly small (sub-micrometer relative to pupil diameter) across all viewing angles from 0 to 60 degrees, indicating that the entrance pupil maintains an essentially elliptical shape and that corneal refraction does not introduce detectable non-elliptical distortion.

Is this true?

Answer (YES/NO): NO